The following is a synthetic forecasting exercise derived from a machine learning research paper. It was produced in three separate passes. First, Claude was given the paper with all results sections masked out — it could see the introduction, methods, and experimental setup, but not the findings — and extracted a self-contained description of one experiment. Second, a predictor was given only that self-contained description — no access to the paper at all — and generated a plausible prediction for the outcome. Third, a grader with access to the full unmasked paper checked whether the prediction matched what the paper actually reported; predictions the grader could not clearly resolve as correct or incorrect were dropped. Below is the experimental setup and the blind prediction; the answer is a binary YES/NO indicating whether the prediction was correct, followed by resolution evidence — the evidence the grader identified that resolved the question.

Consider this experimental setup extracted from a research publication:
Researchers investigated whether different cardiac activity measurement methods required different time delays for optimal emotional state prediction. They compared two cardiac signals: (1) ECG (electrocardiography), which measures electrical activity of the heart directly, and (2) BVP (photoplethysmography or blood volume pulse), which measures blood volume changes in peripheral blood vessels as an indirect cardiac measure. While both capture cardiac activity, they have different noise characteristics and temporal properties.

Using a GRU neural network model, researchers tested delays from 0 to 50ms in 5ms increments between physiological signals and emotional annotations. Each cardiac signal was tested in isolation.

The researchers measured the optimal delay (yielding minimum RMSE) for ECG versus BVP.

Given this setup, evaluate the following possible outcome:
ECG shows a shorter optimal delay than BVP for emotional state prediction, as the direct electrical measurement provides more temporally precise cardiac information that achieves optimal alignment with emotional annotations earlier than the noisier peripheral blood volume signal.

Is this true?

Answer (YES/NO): YES